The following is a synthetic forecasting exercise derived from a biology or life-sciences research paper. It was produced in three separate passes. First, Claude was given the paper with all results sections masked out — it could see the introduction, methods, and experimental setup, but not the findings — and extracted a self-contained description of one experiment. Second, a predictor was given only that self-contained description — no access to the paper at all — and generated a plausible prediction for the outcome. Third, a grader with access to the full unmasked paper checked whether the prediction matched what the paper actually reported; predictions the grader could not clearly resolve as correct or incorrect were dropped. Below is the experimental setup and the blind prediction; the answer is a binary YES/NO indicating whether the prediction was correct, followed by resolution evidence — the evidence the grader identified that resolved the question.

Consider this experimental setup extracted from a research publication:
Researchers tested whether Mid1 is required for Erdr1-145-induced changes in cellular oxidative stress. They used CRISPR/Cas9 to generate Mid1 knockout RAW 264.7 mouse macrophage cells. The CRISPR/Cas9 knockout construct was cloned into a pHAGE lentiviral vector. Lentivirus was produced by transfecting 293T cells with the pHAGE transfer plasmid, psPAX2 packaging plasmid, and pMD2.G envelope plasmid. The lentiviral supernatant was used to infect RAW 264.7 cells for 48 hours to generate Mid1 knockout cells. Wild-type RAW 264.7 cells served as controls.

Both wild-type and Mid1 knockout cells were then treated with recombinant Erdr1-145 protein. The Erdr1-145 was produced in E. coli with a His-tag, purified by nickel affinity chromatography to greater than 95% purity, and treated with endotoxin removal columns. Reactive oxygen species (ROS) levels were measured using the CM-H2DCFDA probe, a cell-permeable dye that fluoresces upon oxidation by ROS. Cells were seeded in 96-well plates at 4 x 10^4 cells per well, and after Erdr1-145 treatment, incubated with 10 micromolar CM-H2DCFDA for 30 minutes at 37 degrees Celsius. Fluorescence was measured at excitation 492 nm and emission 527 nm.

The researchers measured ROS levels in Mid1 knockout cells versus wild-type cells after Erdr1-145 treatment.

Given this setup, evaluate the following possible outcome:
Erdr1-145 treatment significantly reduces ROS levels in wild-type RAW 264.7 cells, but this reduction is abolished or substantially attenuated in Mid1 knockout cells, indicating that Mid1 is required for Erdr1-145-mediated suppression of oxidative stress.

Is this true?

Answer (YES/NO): NO